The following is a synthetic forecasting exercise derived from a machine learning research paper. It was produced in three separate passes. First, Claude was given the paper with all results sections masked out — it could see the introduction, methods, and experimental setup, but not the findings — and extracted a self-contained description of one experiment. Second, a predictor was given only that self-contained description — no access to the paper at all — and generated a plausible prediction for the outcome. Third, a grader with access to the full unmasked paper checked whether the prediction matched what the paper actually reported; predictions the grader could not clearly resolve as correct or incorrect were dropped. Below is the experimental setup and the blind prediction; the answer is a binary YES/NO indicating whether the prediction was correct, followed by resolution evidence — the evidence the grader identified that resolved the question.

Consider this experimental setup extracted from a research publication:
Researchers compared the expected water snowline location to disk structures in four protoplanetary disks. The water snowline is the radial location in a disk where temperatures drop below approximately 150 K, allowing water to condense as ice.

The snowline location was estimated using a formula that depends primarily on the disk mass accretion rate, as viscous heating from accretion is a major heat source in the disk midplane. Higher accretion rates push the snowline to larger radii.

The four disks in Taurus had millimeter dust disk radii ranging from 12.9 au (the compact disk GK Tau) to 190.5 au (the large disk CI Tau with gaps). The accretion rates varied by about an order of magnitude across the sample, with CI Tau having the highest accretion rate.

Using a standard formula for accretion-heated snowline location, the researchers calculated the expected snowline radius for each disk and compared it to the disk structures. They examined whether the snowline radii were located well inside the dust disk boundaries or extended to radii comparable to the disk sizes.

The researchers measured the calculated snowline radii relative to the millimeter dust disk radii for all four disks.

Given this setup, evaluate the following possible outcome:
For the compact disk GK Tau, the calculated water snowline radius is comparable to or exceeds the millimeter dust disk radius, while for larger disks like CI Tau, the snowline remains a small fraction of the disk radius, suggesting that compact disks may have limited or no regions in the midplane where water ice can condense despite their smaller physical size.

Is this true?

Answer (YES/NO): NO